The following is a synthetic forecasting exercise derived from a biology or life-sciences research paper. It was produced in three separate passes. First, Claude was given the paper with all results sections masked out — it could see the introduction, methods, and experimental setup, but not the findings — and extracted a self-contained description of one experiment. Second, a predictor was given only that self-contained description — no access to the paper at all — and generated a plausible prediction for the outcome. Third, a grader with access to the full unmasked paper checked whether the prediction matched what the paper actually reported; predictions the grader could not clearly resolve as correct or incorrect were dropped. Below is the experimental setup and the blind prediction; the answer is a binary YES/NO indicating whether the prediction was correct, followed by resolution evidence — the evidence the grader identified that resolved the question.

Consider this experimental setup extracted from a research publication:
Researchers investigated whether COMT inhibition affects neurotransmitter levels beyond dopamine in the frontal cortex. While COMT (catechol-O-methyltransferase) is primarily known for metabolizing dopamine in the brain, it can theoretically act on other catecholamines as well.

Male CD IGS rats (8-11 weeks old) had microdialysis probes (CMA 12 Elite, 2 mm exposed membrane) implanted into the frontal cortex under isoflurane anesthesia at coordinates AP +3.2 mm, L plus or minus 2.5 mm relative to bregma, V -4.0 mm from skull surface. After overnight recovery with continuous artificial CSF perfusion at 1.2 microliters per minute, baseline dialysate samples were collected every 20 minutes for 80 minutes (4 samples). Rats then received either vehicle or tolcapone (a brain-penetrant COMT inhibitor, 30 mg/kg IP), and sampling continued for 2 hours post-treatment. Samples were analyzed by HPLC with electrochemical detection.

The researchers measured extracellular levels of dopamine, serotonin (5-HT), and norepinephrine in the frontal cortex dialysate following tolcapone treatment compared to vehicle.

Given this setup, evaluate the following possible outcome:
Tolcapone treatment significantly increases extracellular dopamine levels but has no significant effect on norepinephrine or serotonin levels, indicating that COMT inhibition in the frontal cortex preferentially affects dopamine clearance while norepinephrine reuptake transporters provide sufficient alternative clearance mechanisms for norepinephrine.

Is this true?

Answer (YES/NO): NO